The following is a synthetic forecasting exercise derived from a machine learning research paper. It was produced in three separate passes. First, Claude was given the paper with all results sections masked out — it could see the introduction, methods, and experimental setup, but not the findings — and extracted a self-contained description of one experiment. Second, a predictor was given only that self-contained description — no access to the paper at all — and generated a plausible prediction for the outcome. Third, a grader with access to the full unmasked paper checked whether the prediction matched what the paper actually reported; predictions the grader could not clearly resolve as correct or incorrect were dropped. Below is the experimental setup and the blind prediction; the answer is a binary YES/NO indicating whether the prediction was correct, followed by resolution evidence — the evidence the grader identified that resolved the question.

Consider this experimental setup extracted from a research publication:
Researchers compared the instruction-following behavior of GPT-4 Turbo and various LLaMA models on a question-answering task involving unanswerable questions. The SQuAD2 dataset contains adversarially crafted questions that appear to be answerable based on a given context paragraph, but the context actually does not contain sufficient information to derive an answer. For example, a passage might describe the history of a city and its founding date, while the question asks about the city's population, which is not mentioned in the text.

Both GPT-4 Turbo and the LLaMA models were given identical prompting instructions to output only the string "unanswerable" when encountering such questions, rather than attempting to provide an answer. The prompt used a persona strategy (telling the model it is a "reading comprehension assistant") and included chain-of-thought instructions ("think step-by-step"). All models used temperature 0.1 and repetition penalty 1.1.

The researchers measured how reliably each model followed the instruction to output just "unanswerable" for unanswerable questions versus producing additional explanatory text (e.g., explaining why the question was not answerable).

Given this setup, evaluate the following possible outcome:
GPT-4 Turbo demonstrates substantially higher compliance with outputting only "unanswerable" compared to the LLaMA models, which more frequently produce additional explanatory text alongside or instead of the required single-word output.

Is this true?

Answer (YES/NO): YES